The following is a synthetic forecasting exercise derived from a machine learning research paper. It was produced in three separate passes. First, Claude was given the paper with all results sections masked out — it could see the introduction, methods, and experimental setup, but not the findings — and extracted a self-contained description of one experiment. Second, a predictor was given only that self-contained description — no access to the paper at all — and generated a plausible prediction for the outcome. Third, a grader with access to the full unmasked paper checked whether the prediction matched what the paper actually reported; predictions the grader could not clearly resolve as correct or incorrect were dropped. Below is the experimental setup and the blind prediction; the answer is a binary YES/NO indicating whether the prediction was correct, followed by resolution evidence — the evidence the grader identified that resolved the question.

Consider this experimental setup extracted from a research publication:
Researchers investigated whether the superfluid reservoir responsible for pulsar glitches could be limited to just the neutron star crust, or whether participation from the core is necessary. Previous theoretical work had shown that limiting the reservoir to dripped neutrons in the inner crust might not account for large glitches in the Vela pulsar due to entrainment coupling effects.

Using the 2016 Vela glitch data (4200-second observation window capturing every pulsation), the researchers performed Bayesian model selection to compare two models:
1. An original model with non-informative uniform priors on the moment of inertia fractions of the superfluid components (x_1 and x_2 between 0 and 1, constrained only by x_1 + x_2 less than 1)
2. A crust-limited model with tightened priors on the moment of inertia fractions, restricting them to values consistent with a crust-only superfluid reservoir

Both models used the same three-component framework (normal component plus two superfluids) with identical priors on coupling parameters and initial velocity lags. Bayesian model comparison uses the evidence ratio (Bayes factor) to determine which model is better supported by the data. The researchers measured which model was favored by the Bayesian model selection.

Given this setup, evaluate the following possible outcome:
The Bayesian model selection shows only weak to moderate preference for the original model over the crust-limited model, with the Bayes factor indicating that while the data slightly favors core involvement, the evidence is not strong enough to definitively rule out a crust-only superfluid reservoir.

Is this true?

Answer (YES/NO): NO